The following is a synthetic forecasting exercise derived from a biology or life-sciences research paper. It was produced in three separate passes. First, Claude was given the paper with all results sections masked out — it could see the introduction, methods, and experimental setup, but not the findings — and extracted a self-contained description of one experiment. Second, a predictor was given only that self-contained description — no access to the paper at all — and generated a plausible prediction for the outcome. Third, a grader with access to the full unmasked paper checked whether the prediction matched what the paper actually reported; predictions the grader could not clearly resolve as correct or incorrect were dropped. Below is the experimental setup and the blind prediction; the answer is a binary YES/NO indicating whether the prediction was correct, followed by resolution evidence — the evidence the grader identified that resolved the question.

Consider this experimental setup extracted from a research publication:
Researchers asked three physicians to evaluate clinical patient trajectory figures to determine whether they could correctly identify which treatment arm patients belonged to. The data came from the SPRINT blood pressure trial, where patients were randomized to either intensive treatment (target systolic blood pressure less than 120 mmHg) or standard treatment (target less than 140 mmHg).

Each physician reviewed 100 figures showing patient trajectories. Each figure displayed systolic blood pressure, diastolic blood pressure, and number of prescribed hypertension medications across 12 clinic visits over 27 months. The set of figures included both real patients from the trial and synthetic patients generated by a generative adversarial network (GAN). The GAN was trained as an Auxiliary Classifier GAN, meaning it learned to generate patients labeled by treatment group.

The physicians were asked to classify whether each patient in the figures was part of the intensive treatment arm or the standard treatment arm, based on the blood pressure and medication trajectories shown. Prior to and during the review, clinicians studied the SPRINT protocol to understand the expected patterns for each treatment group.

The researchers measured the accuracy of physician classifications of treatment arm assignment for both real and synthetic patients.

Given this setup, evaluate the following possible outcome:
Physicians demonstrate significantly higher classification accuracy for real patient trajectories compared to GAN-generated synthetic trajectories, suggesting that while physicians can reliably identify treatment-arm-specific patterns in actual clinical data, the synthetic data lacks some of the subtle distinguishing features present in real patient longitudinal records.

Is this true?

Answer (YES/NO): NO